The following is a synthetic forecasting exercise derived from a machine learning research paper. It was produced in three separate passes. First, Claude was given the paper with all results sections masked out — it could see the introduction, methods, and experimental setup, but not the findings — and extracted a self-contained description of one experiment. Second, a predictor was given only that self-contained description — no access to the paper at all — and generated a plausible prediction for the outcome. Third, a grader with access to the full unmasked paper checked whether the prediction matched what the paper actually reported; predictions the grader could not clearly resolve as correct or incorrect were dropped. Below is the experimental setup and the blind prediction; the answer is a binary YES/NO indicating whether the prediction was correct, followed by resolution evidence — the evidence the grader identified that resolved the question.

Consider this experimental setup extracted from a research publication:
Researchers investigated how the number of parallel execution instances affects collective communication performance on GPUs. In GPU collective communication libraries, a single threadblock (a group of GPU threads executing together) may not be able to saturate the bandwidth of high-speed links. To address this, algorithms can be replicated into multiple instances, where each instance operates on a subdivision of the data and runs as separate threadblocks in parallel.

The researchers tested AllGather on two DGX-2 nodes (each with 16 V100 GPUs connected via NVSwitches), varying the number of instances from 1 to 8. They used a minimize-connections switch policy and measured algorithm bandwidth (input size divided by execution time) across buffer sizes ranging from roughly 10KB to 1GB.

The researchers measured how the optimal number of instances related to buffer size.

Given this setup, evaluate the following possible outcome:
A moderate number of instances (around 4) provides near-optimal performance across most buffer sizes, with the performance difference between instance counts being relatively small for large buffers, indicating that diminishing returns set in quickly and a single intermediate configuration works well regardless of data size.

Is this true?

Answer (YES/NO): NO